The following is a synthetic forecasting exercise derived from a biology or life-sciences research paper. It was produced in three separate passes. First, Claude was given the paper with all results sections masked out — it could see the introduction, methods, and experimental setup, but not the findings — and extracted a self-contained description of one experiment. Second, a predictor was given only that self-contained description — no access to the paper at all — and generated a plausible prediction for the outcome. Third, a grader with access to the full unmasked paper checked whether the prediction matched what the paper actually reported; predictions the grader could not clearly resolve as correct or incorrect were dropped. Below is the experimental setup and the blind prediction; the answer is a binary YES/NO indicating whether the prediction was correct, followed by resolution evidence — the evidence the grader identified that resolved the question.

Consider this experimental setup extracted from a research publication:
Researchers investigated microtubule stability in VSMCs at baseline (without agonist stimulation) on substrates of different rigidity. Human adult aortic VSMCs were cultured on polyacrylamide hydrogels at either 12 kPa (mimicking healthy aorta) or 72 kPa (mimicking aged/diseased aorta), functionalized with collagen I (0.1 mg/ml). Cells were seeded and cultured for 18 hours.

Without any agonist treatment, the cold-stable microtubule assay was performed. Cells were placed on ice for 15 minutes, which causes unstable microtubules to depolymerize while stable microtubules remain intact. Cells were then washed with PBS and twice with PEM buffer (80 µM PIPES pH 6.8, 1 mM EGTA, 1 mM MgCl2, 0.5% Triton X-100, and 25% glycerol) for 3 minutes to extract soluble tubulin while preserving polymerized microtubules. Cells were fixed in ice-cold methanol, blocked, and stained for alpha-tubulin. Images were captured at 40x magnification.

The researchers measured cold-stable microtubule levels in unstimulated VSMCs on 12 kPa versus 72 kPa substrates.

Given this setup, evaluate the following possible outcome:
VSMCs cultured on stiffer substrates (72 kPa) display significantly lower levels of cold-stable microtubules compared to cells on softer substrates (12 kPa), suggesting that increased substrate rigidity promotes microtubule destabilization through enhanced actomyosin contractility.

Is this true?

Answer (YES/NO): NO